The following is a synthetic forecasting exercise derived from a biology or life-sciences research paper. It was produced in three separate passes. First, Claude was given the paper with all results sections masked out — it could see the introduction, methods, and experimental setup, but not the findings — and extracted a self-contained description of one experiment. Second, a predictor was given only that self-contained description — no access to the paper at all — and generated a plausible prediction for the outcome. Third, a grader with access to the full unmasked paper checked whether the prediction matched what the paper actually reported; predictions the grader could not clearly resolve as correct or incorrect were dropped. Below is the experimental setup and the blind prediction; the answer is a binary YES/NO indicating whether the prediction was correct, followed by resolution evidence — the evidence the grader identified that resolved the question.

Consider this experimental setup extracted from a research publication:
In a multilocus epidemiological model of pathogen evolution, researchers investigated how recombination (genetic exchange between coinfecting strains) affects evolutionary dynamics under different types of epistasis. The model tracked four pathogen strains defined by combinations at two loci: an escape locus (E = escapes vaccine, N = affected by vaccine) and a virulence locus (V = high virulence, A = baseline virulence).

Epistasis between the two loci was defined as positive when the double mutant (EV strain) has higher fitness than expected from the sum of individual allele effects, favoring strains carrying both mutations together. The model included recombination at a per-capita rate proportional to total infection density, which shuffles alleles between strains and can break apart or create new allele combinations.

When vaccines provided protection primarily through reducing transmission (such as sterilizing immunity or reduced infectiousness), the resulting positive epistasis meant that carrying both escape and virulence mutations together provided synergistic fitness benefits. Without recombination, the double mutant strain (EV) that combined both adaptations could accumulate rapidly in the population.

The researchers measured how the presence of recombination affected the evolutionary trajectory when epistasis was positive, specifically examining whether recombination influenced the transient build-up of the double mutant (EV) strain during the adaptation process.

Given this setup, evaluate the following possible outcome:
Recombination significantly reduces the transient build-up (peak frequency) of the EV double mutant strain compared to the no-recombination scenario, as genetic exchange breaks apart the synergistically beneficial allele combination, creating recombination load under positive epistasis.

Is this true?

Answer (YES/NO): YES